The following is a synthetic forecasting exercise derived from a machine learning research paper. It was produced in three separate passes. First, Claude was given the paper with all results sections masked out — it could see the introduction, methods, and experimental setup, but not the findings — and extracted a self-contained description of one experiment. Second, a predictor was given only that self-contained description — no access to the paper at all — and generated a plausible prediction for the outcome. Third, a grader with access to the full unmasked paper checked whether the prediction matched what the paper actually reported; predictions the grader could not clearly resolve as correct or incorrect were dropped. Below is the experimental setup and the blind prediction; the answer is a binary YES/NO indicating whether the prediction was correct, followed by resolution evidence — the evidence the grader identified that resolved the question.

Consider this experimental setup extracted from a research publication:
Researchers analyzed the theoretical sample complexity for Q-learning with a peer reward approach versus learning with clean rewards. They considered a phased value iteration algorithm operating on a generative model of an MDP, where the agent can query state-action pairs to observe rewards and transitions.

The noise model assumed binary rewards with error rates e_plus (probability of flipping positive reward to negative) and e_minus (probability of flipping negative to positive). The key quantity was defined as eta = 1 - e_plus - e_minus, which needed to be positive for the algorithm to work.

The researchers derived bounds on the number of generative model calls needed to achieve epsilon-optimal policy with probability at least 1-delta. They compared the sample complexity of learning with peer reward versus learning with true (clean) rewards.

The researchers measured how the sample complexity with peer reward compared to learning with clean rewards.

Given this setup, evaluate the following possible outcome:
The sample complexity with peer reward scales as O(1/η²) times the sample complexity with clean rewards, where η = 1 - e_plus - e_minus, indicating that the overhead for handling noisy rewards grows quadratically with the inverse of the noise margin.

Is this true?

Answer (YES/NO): YES